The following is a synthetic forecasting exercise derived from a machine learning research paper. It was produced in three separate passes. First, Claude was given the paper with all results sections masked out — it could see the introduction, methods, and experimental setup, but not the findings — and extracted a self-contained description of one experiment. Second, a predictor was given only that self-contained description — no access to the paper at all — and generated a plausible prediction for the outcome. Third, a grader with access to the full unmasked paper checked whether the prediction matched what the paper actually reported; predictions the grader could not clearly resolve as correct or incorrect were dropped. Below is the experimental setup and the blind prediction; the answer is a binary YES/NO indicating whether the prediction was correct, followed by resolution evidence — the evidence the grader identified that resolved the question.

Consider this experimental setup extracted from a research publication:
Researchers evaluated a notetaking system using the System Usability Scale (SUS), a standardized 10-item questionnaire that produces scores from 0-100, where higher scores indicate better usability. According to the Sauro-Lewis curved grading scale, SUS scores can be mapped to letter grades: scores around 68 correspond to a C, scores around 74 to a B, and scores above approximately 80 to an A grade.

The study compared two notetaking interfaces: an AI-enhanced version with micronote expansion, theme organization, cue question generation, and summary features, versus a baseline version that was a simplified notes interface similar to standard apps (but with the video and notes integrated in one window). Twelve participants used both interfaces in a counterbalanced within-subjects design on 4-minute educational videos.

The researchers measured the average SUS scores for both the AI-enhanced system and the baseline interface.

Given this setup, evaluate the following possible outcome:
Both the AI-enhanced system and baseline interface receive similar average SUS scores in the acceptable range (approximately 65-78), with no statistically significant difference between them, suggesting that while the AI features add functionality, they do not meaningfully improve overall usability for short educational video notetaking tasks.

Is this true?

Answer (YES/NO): NO